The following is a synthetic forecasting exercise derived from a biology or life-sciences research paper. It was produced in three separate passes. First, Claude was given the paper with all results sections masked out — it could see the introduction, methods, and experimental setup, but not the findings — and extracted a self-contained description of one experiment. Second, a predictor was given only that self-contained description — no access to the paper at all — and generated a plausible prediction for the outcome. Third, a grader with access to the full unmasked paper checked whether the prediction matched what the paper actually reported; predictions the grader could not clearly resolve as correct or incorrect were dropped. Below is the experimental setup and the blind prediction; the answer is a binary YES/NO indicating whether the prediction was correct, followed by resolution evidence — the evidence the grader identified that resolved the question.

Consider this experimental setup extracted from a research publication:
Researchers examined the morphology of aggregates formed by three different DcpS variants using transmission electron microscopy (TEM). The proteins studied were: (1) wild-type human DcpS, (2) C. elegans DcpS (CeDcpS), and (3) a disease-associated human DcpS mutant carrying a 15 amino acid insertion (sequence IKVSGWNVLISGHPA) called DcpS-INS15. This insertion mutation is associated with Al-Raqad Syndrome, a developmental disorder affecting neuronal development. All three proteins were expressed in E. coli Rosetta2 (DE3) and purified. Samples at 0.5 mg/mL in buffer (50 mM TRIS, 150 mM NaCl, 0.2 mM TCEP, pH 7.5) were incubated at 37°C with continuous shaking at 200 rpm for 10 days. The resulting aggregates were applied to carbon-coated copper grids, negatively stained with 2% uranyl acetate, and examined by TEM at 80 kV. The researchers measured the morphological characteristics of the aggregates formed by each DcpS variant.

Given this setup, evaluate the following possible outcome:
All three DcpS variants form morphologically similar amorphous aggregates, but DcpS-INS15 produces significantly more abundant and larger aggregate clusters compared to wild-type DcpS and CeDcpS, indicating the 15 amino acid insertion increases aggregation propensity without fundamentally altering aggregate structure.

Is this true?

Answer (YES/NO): NO